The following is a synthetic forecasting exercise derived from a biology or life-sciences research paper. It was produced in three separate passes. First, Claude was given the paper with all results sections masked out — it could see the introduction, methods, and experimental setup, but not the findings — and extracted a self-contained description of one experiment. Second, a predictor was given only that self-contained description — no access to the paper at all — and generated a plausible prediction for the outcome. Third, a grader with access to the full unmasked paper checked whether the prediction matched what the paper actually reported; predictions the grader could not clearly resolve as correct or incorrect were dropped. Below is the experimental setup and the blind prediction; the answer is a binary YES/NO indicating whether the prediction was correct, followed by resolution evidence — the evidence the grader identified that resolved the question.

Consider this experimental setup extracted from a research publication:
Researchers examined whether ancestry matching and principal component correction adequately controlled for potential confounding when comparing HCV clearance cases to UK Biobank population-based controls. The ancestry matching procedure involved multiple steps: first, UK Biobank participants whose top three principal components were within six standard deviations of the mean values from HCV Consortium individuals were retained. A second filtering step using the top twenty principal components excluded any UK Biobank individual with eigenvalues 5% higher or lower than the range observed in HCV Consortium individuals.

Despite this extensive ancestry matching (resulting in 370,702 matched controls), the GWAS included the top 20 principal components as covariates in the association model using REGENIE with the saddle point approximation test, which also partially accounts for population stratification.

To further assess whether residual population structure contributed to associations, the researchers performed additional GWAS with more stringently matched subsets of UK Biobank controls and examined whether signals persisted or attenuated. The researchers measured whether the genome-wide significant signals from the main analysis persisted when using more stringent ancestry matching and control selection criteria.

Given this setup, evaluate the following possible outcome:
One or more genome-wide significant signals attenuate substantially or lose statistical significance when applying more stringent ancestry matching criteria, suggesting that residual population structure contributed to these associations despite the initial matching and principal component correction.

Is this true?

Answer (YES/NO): YES